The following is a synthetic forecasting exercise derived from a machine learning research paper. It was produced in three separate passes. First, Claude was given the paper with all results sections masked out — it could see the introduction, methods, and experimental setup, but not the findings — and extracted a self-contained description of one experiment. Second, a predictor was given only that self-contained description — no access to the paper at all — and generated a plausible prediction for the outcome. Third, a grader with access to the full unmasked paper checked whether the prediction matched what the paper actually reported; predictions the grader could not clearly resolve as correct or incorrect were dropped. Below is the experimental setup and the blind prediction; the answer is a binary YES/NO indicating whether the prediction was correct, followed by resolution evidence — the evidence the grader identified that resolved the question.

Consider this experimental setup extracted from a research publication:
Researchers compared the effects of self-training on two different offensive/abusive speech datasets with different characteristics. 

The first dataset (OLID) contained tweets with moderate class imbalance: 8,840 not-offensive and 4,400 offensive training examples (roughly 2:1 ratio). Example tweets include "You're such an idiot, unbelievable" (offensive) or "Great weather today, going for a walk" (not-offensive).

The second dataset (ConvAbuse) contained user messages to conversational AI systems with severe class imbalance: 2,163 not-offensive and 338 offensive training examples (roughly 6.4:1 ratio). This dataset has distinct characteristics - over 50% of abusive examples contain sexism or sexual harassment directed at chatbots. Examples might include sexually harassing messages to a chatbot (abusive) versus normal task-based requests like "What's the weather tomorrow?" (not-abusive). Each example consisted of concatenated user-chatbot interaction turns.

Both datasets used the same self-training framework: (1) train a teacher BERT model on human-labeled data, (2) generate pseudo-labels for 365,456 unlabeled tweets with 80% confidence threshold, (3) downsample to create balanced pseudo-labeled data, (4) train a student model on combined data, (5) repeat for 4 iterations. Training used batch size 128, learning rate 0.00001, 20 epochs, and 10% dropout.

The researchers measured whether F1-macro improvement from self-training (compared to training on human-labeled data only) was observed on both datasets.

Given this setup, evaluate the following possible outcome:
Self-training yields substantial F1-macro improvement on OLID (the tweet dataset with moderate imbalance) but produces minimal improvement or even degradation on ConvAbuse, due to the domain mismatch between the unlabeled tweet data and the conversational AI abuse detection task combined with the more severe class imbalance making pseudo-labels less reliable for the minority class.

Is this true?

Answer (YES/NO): NO